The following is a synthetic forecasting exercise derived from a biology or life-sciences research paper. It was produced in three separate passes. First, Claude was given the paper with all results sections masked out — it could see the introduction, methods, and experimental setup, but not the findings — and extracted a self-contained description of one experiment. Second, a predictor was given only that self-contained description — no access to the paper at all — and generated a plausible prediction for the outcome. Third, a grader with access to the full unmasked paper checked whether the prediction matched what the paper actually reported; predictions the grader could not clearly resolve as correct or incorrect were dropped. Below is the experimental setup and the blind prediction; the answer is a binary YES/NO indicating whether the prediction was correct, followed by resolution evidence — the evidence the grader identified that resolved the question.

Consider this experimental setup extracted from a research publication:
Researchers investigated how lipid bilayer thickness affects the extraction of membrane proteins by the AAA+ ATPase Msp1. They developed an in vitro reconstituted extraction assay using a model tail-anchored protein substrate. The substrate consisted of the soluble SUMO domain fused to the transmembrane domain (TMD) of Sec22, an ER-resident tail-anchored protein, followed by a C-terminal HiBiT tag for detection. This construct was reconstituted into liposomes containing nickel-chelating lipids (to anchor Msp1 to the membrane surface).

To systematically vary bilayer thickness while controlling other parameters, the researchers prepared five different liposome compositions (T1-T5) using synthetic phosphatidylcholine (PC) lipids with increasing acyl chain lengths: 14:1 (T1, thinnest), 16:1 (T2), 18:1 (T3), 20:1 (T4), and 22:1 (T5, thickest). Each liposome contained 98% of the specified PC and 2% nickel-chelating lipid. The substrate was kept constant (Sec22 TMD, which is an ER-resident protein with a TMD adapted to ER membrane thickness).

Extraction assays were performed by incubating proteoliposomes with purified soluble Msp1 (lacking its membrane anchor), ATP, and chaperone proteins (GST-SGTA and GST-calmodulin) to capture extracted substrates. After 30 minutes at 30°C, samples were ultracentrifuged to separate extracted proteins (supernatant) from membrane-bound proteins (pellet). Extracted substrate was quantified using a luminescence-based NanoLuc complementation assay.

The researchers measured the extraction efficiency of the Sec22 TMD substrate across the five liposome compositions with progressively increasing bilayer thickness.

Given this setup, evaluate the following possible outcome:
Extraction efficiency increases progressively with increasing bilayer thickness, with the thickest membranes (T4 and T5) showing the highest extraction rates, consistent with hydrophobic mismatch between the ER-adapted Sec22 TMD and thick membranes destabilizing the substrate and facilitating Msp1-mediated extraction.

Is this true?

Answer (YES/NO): NO